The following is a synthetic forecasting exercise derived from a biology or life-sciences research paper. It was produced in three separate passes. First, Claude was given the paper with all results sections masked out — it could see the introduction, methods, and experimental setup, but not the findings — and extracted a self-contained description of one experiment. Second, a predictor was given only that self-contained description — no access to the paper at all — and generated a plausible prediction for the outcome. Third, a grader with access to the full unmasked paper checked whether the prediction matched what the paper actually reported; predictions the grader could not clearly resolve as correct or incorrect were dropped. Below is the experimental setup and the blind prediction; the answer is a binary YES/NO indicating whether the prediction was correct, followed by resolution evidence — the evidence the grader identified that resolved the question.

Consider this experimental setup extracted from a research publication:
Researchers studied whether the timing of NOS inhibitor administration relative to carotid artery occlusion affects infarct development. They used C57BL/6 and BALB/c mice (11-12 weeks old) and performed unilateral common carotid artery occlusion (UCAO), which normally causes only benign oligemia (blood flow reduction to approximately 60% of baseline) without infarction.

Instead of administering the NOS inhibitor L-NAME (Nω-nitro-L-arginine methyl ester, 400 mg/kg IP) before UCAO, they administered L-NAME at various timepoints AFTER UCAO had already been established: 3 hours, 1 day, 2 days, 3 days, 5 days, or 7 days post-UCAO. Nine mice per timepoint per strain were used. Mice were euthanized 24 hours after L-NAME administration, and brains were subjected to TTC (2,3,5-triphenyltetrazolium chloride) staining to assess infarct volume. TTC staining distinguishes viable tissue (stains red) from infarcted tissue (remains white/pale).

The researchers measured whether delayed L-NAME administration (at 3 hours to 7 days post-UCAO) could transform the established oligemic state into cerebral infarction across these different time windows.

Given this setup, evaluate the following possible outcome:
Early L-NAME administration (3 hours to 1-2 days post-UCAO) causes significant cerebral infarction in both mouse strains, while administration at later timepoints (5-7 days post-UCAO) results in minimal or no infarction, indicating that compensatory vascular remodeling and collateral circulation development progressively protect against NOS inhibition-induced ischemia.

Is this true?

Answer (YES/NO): NO